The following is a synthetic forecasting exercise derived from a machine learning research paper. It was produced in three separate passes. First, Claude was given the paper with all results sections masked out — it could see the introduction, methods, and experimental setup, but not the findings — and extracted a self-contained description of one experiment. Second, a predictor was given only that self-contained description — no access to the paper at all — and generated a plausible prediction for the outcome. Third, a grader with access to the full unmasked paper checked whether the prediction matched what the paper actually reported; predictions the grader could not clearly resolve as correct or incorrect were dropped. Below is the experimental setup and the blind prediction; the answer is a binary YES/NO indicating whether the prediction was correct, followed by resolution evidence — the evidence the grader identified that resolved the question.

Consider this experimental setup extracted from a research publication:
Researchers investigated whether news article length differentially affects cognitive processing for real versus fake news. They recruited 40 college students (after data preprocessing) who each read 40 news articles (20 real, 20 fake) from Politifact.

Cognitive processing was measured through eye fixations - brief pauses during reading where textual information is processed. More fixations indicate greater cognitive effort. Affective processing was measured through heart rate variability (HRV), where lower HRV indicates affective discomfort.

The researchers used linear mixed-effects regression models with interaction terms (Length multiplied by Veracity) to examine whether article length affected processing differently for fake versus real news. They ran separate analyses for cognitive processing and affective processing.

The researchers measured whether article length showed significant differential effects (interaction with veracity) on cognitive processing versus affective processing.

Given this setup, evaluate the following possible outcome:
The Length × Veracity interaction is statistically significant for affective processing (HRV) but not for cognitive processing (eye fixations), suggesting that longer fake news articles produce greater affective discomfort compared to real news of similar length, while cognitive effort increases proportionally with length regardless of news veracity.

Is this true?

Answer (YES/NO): NO